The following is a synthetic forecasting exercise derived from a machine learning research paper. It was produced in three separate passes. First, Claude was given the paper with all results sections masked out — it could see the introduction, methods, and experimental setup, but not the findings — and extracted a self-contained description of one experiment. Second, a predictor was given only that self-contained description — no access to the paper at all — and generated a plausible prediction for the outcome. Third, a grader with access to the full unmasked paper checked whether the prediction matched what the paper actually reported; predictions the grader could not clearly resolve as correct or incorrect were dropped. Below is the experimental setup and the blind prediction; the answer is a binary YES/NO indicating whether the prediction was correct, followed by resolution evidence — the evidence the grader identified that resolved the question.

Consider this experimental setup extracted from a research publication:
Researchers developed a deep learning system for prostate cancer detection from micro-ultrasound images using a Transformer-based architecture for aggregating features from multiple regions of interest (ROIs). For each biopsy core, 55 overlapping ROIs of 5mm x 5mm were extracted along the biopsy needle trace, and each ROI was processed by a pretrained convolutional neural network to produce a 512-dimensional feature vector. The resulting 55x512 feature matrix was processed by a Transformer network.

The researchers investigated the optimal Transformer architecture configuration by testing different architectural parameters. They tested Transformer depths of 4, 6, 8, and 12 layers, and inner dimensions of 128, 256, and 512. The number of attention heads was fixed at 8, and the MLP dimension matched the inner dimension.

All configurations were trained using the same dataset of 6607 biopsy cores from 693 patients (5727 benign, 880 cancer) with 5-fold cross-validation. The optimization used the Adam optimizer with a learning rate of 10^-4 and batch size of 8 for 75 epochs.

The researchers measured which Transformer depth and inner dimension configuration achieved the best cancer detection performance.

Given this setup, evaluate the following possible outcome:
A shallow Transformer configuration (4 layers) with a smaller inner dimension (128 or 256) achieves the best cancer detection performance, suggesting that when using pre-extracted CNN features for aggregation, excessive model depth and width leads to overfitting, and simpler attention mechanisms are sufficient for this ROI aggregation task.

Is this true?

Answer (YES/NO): NO